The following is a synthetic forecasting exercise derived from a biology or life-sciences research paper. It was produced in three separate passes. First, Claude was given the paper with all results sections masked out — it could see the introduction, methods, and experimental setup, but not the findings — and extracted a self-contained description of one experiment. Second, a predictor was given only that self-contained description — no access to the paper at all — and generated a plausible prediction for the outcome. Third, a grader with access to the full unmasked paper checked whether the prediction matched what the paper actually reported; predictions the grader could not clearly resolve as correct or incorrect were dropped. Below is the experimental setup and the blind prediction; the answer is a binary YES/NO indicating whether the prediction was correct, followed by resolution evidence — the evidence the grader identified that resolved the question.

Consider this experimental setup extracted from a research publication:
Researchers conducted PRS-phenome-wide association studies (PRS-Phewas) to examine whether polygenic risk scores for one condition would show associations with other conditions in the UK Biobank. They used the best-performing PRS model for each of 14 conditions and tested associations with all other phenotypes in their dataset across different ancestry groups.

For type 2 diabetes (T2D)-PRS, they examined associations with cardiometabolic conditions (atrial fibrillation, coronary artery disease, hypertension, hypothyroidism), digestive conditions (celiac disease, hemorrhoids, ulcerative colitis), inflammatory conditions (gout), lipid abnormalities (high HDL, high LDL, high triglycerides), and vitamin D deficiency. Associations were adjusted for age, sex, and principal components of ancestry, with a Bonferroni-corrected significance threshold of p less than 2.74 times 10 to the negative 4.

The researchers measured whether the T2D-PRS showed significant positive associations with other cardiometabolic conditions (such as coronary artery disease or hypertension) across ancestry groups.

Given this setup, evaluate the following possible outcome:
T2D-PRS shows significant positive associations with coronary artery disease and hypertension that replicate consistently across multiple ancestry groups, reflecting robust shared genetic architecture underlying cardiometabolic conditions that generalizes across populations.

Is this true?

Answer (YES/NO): NO